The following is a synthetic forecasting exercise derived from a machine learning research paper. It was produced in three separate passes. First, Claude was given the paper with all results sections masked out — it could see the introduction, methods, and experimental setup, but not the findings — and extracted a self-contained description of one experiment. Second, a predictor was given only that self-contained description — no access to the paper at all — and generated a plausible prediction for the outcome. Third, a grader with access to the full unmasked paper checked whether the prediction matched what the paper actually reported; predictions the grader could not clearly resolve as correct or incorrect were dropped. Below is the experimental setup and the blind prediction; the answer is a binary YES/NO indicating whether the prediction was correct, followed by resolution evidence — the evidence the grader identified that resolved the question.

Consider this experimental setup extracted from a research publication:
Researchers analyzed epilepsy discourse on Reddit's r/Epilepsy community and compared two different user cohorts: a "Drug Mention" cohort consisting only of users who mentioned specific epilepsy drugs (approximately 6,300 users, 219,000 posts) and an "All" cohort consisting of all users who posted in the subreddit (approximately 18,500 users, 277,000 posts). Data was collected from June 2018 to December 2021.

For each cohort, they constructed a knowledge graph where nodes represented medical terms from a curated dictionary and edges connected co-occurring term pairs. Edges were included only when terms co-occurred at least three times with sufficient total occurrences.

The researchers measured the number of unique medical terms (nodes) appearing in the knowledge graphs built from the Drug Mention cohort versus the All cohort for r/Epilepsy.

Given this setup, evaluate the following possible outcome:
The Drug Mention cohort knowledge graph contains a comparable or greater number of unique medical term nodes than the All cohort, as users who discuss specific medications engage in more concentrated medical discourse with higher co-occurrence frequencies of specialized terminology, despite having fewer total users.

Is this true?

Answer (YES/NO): NO